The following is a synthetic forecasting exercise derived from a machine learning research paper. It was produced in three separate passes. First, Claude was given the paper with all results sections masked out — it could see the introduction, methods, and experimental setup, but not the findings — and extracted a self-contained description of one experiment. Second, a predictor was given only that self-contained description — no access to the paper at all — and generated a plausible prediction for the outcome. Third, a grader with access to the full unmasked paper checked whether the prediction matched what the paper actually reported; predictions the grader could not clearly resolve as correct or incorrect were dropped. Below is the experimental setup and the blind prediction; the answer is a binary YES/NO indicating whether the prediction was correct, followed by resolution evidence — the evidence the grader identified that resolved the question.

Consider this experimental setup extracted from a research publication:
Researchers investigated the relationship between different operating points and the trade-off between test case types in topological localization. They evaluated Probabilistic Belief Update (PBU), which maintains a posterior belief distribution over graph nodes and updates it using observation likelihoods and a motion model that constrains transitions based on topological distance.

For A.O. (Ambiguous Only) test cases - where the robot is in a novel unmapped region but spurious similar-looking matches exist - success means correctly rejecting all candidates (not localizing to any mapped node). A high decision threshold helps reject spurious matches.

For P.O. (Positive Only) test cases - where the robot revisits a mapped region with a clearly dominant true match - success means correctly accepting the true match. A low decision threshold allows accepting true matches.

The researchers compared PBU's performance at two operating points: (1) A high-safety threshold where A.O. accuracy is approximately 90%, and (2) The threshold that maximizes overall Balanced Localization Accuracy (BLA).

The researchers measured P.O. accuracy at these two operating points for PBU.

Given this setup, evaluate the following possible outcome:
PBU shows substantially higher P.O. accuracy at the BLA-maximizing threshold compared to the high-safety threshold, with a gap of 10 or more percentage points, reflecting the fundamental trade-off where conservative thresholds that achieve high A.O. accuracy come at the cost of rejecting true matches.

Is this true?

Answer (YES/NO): YES